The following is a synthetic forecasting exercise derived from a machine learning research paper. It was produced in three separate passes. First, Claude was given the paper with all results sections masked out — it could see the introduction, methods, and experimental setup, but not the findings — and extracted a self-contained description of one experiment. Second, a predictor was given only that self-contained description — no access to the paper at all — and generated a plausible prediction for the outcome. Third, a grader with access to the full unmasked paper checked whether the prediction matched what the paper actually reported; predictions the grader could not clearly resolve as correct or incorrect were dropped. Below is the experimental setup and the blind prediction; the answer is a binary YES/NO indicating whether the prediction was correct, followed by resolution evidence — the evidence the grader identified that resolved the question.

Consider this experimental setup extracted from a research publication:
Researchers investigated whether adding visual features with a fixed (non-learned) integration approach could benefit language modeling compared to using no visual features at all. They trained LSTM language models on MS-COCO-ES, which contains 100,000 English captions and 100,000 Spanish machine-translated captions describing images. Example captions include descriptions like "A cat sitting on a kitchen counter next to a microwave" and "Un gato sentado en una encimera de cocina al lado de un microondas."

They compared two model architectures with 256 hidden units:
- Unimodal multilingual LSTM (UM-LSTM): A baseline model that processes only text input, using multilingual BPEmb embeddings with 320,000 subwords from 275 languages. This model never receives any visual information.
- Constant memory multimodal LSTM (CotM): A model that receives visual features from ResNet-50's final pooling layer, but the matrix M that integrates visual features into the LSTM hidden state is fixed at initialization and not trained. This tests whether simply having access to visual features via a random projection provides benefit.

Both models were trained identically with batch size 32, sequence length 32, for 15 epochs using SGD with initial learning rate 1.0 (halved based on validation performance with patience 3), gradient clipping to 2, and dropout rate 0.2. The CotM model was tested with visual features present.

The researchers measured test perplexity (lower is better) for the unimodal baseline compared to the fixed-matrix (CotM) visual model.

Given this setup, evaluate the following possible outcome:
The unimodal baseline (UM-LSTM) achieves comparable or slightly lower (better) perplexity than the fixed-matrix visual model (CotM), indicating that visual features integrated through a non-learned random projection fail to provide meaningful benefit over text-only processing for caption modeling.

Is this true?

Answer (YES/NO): NO